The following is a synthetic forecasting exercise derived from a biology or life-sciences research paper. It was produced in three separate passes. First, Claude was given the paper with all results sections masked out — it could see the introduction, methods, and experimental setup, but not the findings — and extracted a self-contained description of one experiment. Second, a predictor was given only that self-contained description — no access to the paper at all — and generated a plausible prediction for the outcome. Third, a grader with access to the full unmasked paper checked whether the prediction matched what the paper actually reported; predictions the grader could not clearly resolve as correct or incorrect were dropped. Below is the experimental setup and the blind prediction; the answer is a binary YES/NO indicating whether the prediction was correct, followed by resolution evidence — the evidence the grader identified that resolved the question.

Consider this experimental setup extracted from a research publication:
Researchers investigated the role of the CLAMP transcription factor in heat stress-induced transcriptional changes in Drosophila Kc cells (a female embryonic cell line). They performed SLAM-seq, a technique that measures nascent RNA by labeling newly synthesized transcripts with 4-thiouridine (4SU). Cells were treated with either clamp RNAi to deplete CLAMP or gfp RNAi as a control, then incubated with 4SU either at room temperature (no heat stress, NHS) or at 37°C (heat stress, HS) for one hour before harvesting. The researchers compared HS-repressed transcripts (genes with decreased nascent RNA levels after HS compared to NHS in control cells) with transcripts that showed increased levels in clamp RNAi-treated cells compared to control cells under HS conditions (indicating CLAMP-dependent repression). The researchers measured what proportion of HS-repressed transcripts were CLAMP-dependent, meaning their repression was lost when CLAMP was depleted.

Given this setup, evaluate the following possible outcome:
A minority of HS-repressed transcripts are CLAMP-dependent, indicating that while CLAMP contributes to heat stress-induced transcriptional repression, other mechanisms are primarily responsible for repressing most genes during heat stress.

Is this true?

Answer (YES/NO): NO